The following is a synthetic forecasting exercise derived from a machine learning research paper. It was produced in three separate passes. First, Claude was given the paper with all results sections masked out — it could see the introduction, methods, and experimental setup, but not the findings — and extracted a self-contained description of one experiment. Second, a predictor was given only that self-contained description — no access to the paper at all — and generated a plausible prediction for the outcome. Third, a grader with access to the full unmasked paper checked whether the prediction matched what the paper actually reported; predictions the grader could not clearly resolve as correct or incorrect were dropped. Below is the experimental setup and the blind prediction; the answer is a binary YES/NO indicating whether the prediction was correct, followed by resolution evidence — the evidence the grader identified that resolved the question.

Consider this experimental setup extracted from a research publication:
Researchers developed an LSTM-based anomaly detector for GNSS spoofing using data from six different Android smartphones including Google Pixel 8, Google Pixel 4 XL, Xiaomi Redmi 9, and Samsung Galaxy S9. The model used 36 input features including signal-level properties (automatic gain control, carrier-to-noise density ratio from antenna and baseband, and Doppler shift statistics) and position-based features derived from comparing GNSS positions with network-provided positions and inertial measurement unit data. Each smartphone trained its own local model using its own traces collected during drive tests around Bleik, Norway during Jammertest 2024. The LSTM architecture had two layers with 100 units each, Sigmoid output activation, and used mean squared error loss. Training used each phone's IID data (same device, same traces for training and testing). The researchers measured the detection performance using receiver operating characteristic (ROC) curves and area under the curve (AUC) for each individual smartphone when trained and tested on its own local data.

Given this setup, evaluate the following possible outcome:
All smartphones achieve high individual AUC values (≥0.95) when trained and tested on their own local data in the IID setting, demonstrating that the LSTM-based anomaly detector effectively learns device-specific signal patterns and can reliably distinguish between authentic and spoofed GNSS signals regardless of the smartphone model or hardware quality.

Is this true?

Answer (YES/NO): NO